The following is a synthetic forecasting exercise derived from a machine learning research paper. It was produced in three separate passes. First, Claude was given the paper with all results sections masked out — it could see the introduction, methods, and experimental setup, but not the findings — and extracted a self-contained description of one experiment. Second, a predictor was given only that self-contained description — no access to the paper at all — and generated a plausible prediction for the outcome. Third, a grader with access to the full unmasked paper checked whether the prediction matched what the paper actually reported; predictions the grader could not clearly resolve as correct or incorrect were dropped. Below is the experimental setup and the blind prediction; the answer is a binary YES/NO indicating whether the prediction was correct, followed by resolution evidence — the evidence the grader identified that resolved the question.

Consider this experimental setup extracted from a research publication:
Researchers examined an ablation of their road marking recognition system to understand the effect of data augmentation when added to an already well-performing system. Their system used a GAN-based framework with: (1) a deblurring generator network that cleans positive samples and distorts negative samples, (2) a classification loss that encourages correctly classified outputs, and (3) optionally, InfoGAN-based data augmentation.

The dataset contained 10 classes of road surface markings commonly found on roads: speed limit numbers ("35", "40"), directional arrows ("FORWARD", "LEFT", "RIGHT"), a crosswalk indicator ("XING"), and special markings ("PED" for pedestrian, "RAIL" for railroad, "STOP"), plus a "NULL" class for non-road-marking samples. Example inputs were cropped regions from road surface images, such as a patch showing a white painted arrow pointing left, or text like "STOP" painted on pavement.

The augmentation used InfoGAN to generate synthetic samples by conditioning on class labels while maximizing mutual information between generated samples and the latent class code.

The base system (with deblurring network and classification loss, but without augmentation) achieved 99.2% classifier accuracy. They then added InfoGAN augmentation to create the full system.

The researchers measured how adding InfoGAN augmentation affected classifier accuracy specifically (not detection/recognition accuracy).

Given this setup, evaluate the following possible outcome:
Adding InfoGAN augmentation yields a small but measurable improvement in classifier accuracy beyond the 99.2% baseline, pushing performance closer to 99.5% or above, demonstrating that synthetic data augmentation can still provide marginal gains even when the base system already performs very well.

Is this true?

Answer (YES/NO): NO